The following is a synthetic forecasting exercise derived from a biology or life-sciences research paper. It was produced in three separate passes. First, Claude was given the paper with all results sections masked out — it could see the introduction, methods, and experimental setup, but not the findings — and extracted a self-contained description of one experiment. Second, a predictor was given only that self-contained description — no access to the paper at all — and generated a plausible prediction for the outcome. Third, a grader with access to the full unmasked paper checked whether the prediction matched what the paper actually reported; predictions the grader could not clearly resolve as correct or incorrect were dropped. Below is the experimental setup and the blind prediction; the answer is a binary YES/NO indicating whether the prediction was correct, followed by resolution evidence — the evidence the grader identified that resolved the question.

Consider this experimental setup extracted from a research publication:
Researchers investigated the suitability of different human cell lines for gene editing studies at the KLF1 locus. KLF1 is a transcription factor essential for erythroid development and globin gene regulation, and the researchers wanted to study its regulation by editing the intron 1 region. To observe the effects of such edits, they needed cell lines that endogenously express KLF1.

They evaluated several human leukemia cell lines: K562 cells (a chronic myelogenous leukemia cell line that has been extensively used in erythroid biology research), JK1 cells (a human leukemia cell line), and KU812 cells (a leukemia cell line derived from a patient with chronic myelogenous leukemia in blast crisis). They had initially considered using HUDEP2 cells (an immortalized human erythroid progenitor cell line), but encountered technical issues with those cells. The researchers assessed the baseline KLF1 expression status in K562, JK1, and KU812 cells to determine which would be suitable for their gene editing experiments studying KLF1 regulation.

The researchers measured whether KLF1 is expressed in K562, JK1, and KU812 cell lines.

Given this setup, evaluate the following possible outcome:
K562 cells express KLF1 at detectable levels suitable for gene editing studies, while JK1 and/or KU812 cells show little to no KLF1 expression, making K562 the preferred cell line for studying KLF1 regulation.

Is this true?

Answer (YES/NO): NO